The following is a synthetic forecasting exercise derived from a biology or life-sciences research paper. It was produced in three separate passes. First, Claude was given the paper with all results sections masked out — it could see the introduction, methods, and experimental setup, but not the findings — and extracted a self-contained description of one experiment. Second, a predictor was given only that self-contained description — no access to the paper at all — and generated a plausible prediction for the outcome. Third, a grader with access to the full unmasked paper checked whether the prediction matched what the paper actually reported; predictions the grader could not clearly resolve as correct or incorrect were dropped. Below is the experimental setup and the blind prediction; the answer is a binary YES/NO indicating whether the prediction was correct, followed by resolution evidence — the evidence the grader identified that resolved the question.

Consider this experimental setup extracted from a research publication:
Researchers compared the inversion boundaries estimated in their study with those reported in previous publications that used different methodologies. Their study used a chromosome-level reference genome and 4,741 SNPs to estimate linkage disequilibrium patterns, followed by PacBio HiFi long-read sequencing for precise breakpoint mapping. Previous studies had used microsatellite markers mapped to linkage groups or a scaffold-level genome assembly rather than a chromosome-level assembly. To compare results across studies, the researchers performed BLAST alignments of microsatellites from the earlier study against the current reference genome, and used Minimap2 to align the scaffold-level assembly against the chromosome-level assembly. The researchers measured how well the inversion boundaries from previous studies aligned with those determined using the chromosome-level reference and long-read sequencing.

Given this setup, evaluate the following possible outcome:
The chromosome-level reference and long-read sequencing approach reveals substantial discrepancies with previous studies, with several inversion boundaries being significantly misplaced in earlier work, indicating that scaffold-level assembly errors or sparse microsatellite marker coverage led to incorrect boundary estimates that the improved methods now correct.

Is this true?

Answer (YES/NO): NO